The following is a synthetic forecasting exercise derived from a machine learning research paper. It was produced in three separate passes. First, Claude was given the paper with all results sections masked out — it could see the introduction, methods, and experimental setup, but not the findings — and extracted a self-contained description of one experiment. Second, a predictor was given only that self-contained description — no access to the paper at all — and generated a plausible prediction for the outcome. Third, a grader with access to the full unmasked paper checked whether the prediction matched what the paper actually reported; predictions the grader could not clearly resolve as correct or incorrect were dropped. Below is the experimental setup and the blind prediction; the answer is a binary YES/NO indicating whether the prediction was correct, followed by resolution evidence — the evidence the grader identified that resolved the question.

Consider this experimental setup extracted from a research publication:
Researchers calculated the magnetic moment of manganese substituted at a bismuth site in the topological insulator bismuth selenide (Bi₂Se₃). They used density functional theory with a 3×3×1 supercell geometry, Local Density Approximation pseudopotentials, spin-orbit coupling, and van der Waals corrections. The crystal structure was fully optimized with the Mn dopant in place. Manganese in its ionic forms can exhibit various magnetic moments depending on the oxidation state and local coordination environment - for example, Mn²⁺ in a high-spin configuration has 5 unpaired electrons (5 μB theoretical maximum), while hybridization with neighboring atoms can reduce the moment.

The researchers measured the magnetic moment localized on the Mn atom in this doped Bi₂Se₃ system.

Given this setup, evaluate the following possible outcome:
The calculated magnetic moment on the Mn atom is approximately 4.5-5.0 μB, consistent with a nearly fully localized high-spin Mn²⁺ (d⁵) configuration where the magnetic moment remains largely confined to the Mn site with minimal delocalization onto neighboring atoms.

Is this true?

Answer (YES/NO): NO